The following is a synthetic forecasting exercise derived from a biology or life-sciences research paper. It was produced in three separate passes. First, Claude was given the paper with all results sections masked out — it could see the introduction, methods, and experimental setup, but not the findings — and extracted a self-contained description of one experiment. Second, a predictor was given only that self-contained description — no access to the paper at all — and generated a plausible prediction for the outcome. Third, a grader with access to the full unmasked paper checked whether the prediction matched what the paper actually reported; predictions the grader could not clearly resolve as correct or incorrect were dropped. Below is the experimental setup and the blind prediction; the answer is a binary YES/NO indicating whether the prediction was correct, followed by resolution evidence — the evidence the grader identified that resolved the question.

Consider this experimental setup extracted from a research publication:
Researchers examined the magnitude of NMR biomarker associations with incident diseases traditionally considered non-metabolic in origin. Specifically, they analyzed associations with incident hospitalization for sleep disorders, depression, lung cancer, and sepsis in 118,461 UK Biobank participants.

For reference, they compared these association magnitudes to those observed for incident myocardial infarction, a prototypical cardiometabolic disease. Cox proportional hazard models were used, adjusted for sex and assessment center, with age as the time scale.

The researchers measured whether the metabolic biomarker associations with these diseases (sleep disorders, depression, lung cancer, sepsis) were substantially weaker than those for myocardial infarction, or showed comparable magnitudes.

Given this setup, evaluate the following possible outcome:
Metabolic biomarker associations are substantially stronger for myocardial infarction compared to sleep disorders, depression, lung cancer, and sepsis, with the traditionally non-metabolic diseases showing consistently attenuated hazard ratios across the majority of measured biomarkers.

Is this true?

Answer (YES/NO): NO